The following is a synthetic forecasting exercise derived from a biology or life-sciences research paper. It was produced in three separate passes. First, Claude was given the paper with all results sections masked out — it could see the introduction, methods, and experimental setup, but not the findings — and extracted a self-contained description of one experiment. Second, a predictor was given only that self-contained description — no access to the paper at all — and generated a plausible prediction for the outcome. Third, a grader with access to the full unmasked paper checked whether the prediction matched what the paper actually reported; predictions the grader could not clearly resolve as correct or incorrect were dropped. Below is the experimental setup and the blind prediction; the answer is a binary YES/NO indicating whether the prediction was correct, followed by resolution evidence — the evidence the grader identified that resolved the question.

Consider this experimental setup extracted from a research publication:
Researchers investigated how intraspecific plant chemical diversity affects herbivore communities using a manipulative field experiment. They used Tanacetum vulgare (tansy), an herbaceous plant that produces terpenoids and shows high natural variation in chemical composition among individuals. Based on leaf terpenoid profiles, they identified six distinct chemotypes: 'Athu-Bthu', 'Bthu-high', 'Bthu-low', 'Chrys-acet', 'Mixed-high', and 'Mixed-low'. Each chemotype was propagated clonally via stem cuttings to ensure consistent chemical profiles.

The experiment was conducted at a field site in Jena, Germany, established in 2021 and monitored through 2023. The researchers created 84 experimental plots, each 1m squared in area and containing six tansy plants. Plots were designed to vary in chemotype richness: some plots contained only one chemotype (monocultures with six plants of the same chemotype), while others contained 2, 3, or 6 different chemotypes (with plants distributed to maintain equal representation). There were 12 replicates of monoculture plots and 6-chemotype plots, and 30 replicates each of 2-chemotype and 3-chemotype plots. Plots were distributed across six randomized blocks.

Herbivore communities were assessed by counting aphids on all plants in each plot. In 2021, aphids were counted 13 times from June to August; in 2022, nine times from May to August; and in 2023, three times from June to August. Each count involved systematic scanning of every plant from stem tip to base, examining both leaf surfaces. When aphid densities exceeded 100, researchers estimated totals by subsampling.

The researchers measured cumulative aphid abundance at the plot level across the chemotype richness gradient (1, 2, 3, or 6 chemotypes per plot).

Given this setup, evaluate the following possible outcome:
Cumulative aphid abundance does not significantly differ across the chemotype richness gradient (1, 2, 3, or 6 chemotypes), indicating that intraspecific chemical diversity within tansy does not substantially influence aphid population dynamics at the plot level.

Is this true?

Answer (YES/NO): NO